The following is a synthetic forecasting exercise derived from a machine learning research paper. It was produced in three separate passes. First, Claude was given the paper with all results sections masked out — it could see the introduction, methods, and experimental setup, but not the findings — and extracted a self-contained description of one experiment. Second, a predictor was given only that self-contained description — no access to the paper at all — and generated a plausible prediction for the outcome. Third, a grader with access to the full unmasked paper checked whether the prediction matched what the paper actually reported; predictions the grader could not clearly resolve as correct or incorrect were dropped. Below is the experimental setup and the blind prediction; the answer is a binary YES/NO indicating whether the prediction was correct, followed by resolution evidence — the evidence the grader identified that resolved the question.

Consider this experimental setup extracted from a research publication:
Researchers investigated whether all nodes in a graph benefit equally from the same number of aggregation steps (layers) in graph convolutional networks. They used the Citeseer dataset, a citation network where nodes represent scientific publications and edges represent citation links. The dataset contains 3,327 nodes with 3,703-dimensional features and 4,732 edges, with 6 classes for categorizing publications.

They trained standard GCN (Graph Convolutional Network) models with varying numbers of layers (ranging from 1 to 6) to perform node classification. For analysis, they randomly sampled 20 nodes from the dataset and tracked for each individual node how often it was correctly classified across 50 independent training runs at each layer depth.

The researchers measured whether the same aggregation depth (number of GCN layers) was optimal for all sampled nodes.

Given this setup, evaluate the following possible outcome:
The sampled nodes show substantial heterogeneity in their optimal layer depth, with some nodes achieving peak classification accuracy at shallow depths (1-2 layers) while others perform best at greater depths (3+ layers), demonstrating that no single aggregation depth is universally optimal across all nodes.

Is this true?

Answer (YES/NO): YES